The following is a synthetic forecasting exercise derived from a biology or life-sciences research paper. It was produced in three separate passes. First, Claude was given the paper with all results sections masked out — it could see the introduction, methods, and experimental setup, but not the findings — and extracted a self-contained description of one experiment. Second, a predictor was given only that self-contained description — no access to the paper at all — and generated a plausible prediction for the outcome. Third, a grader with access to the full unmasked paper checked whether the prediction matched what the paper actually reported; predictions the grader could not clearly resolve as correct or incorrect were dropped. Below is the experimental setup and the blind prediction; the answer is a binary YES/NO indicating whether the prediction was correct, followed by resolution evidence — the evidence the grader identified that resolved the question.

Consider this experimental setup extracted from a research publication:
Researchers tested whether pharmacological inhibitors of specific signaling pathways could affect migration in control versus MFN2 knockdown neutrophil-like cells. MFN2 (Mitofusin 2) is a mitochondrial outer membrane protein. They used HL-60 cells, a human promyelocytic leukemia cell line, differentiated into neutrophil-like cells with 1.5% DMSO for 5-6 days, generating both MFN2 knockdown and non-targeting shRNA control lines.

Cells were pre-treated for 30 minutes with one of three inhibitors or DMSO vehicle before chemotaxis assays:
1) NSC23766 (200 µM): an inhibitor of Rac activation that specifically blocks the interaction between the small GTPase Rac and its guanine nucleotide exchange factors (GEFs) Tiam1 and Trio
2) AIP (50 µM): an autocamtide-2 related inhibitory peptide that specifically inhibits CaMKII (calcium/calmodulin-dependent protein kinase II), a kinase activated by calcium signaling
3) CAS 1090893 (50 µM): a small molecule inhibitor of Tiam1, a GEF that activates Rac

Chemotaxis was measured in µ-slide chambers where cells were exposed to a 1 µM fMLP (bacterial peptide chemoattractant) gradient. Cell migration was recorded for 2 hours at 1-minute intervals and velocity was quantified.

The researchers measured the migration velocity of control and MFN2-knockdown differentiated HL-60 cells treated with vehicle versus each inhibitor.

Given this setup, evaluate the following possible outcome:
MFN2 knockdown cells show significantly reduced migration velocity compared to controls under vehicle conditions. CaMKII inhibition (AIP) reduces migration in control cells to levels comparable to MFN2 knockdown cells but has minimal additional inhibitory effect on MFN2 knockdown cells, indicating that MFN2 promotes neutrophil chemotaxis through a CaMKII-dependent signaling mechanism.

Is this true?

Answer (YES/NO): NO